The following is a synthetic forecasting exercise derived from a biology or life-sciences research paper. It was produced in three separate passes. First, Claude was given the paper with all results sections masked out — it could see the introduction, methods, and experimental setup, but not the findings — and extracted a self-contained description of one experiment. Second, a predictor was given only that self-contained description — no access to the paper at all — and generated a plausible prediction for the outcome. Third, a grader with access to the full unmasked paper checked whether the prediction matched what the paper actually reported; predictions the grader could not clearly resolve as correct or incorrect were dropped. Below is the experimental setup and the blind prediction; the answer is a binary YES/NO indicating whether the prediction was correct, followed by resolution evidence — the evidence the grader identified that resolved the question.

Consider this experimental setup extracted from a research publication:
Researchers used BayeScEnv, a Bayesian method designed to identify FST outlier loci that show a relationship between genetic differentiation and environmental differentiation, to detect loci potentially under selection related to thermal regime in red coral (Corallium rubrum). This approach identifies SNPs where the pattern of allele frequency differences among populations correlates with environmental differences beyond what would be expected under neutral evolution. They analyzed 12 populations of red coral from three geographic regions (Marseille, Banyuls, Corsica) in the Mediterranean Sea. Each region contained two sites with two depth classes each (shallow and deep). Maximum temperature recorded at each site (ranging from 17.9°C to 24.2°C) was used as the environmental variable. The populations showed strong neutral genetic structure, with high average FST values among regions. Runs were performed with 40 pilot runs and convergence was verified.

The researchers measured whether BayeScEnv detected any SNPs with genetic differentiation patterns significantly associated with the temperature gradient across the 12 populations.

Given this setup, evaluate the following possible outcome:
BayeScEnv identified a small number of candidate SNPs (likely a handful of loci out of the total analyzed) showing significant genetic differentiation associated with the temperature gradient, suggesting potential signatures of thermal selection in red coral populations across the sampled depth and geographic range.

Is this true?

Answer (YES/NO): NO